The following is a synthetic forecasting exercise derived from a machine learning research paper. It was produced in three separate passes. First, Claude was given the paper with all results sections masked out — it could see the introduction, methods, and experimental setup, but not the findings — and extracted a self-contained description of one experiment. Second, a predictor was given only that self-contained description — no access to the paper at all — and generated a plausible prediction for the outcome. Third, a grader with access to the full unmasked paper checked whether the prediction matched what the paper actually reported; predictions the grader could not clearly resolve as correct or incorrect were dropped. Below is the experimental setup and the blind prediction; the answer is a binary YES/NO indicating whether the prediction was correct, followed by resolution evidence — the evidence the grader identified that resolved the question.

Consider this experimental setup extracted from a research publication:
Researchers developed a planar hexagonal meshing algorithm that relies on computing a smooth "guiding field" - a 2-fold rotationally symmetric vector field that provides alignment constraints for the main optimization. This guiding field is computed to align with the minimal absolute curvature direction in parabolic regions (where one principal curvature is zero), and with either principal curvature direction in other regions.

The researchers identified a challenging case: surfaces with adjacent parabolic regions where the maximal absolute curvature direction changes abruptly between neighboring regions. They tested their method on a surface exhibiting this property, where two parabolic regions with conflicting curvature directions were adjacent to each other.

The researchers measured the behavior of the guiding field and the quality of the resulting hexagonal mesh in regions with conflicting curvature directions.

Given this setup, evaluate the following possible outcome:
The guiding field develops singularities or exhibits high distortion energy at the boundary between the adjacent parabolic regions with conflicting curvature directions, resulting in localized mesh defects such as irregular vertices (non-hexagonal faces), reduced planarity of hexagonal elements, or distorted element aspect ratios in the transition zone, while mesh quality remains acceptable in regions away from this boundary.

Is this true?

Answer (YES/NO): YES